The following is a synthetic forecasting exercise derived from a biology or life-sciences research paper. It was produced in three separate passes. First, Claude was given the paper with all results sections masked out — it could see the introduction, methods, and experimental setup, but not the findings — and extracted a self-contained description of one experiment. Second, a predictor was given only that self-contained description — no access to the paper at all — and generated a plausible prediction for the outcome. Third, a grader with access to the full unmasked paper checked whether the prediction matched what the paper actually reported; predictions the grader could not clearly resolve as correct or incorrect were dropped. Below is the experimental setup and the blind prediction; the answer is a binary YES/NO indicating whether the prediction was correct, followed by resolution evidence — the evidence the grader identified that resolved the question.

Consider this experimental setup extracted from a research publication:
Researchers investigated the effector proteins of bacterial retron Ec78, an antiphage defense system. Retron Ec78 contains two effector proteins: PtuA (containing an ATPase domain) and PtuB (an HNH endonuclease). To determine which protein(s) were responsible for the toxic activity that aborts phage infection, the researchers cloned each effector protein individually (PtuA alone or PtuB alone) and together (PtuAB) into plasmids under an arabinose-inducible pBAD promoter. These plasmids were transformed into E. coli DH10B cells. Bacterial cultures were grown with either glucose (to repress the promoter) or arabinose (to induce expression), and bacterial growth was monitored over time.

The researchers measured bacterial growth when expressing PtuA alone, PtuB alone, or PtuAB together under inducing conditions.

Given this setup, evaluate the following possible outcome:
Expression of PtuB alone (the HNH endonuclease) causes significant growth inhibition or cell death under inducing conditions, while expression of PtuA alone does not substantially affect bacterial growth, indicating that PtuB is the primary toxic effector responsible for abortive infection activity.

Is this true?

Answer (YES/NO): NO